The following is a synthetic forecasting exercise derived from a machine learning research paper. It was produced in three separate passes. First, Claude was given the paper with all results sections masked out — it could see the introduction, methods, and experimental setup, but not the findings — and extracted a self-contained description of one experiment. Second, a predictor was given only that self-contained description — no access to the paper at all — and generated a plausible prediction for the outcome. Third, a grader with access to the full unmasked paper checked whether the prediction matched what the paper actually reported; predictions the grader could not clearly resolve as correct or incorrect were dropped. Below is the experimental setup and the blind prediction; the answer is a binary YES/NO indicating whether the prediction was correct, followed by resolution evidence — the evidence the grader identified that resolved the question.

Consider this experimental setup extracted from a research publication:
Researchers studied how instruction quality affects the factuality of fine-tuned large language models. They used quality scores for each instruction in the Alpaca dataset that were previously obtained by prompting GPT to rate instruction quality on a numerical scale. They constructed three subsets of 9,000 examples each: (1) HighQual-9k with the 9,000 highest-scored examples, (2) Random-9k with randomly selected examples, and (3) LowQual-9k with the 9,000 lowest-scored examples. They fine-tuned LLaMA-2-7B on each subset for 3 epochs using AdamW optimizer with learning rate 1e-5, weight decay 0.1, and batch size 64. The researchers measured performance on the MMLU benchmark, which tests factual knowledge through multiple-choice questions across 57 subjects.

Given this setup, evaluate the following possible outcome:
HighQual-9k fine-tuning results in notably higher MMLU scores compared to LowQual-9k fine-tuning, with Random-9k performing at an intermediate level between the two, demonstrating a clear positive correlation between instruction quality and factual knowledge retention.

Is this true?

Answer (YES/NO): YES